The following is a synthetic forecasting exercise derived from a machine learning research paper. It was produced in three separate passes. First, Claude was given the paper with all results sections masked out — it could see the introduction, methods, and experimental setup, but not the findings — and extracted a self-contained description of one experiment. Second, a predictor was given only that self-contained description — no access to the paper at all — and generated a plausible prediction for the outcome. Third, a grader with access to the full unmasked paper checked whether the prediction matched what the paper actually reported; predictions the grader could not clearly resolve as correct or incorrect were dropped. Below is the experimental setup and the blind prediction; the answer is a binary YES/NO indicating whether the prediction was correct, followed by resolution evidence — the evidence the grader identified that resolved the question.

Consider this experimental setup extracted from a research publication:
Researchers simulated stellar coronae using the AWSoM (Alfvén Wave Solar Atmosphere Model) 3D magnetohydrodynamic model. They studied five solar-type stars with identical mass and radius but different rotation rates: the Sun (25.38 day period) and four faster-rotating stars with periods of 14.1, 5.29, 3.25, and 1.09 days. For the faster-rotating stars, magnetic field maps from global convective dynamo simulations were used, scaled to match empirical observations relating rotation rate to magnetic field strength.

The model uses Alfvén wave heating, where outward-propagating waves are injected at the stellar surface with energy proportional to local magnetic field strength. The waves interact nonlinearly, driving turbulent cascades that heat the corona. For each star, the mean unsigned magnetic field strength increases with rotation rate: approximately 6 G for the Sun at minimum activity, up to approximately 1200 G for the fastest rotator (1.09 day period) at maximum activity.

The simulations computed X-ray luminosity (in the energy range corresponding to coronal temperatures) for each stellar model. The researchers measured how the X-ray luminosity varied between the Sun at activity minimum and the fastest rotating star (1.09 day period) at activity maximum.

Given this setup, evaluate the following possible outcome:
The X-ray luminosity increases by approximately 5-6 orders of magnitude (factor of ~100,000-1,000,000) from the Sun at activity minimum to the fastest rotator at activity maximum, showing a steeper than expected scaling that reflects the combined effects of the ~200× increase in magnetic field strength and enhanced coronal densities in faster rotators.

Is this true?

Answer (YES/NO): NO